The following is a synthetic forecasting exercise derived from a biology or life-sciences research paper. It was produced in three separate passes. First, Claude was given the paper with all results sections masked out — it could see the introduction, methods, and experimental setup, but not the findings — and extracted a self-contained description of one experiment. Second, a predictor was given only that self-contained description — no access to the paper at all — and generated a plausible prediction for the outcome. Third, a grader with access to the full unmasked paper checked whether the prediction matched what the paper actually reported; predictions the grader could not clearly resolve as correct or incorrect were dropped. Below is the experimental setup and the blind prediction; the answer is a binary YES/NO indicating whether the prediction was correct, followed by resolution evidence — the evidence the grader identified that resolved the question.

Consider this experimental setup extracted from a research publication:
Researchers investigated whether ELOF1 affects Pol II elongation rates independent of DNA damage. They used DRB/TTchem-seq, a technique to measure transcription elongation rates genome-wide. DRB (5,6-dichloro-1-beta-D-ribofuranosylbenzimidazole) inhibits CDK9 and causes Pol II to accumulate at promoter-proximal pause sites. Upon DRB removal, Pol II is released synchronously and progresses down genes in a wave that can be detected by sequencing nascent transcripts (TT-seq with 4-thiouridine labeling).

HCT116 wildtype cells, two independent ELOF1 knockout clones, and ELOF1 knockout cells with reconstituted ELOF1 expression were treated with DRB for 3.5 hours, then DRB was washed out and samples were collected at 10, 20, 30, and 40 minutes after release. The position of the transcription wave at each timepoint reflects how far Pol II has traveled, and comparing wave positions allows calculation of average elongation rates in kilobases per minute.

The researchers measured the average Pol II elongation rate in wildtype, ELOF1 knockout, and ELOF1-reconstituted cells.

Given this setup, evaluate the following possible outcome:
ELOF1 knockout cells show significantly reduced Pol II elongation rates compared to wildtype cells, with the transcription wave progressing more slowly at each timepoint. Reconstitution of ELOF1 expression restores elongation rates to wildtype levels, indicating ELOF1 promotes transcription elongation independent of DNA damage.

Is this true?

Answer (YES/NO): NO